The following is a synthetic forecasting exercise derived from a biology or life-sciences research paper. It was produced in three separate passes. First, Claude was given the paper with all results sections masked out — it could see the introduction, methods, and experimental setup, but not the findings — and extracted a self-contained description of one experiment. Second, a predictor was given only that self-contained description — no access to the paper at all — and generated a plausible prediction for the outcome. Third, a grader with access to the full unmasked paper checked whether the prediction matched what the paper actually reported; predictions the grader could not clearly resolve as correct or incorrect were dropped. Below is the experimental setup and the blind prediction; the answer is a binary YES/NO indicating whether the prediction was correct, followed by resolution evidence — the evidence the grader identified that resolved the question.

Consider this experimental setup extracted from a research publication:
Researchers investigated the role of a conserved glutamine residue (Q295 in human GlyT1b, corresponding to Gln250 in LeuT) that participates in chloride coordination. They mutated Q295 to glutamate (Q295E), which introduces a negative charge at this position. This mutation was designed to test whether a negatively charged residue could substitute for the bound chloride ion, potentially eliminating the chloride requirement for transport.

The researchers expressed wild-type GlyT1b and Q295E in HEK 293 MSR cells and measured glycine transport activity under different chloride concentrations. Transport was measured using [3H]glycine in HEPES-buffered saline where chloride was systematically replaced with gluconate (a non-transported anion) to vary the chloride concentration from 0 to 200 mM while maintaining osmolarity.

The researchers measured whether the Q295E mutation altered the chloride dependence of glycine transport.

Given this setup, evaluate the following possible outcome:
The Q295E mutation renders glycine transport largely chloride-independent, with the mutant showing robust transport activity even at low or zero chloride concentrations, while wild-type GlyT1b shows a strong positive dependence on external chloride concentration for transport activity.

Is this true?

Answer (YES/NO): NO